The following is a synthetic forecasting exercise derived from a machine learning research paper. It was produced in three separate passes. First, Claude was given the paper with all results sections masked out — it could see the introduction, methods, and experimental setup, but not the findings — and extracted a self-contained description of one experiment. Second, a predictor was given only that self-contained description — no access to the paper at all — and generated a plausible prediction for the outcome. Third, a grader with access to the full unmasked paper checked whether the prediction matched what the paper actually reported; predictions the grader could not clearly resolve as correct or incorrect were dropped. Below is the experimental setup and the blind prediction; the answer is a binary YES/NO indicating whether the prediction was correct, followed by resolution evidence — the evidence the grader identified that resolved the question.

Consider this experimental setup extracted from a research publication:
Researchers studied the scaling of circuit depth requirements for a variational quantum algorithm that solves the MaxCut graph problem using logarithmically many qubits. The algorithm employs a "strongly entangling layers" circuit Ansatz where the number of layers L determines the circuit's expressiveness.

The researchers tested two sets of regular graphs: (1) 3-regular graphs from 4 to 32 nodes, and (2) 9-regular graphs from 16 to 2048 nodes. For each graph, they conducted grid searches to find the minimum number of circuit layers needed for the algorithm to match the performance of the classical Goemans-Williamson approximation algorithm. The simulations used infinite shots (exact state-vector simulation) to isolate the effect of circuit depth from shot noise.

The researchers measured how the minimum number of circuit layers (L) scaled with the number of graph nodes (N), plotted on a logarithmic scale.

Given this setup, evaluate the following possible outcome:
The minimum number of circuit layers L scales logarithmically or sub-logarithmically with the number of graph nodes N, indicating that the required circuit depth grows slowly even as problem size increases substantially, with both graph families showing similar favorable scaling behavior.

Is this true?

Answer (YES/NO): NO